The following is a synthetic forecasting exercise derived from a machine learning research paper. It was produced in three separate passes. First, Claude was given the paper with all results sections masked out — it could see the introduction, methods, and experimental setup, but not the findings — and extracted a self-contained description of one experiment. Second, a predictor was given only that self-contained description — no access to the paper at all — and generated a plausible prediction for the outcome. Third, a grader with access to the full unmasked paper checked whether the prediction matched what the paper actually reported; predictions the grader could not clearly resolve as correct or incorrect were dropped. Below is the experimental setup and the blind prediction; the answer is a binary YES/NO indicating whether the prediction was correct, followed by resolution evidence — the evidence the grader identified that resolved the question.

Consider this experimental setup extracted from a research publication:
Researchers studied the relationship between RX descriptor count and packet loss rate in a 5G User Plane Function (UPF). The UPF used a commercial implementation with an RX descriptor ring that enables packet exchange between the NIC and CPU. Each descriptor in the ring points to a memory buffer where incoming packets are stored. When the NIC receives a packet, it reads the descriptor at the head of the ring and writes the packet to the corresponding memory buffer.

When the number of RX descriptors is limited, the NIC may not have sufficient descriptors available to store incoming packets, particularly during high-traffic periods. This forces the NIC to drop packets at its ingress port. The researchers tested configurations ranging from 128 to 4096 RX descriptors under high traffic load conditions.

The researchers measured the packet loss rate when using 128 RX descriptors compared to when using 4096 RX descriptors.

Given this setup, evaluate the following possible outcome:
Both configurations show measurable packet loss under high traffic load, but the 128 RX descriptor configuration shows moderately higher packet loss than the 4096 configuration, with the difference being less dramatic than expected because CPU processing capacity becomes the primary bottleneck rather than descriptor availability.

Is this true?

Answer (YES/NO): NO